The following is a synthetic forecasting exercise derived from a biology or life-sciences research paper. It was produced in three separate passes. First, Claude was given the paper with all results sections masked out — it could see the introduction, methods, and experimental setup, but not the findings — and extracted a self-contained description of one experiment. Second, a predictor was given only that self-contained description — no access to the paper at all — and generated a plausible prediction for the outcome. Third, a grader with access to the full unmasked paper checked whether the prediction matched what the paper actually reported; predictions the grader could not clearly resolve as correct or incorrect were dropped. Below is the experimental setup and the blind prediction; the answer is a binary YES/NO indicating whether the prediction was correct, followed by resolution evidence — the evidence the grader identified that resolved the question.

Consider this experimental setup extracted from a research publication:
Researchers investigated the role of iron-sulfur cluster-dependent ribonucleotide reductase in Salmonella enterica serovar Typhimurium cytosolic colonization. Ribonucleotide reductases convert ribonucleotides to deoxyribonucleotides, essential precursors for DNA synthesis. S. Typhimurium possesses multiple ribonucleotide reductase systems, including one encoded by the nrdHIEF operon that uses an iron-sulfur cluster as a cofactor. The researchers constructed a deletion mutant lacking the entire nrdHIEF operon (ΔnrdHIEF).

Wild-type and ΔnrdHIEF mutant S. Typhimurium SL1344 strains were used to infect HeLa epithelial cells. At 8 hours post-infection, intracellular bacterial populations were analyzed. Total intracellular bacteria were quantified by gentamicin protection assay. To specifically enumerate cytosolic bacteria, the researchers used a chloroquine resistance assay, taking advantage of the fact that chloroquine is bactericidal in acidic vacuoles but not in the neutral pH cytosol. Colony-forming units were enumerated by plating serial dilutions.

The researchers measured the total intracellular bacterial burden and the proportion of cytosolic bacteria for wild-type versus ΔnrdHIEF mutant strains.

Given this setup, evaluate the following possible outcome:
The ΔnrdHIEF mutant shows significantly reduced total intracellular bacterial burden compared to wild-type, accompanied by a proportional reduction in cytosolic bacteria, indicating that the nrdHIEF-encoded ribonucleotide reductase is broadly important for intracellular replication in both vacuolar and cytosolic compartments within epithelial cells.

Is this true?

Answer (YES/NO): NO